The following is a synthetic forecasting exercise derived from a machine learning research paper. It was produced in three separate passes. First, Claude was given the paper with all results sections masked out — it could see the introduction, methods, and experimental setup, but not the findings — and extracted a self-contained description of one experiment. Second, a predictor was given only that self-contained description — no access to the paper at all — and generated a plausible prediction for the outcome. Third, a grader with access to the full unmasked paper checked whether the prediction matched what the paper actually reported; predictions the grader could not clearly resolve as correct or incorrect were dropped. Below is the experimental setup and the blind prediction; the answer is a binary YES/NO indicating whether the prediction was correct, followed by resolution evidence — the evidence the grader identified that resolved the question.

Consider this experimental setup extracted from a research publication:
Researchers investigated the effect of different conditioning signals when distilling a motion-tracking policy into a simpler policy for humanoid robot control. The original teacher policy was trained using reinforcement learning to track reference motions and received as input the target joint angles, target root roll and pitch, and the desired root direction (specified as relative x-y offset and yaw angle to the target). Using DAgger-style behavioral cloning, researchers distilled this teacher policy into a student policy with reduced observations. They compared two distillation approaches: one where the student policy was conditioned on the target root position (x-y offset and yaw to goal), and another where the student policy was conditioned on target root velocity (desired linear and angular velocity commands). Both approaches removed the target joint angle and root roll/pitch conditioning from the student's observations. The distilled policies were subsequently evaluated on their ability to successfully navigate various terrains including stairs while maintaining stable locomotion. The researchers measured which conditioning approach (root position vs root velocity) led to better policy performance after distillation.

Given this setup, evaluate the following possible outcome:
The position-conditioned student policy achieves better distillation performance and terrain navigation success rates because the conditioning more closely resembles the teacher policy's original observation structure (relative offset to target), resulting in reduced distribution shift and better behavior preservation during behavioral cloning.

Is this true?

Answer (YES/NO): YES